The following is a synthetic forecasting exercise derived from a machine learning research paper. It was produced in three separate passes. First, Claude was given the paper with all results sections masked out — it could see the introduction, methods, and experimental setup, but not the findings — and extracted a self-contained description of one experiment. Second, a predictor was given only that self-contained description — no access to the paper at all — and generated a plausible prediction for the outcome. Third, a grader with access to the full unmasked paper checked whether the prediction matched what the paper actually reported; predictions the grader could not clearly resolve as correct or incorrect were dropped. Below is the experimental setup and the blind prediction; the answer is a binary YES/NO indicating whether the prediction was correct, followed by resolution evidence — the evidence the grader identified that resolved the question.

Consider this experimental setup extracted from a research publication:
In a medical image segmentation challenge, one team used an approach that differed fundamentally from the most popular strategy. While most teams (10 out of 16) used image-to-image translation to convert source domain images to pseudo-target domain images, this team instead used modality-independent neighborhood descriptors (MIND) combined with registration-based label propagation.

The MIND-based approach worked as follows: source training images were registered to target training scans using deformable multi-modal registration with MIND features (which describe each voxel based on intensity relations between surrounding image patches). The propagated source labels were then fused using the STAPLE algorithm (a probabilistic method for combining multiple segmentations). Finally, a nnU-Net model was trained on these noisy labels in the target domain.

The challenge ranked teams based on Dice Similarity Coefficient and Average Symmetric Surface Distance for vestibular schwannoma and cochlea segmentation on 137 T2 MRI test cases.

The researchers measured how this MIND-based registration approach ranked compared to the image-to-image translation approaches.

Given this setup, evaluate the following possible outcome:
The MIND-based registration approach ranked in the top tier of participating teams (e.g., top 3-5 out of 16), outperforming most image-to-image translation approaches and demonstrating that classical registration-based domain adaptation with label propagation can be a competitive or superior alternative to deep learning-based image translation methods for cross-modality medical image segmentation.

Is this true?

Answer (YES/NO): NO